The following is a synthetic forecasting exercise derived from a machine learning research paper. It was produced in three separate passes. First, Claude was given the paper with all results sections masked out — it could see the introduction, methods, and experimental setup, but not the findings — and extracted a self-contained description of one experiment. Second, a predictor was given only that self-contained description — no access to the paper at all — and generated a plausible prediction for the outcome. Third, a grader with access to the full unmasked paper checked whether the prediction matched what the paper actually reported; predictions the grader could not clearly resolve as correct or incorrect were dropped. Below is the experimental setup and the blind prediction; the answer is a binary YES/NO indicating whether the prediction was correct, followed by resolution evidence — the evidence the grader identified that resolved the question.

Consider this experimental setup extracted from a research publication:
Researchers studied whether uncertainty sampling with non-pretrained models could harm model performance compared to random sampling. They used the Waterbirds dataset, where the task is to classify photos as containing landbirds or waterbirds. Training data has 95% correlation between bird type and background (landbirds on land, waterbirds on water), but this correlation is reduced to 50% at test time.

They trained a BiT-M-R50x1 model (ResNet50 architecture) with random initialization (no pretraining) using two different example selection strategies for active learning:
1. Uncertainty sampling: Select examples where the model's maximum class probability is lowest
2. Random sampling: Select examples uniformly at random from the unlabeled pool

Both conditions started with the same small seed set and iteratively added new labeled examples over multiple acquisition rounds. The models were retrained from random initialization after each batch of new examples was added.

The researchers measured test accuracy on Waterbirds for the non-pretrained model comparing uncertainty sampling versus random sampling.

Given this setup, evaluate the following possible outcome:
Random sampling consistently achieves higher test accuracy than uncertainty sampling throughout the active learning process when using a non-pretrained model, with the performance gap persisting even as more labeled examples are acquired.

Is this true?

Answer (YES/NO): NO